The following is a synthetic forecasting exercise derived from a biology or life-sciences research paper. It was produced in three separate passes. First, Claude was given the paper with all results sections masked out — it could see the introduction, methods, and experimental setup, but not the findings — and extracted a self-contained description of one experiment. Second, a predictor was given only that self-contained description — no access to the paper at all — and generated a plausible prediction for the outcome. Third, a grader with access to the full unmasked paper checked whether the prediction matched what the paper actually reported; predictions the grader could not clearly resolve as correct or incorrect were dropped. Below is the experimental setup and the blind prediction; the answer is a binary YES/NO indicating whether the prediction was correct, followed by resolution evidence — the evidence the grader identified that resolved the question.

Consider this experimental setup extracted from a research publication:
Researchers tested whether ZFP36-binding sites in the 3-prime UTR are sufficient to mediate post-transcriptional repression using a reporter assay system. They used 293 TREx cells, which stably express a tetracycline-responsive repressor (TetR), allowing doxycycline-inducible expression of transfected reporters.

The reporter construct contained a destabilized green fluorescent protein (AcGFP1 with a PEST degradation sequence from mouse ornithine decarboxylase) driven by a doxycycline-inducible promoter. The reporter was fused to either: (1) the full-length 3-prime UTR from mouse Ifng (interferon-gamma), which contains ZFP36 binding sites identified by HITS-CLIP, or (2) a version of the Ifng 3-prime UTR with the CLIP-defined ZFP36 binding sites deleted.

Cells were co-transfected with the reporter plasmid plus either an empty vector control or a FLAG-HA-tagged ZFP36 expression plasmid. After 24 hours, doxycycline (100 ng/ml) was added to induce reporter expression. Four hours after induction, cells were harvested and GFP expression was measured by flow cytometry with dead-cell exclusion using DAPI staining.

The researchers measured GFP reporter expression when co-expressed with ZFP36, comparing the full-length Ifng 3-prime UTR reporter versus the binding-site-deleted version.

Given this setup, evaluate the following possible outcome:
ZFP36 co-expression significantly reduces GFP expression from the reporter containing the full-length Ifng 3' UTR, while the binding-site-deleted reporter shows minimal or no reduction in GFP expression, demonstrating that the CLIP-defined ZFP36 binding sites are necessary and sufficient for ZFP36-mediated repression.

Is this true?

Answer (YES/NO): NO